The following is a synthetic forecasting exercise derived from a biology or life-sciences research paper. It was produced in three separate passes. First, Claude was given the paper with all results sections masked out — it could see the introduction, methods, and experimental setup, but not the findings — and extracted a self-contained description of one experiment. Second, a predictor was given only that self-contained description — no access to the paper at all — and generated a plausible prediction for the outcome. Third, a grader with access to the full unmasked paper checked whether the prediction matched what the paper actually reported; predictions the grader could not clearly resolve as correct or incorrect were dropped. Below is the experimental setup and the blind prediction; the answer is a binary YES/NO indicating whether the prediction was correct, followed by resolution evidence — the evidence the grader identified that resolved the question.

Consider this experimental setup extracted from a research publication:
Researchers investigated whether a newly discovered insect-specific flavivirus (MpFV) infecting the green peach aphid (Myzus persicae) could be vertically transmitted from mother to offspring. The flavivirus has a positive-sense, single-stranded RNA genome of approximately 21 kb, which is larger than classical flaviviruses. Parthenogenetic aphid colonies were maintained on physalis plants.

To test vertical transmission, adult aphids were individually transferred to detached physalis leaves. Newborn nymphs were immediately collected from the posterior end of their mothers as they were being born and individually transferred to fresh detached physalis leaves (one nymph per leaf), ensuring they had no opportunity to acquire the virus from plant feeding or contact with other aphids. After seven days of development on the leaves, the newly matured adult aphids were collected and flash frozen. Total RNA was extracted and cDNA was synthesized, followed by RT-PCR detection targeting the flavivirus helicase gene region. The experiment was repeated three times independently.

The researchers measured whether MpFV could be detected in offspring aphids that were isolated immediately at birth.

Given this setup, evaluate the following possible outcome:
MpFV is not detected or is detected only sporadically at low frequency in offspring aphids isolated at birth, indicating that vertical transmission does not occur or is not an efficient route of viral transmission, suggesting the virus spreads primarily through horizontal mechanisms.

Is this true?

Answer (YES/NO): NO